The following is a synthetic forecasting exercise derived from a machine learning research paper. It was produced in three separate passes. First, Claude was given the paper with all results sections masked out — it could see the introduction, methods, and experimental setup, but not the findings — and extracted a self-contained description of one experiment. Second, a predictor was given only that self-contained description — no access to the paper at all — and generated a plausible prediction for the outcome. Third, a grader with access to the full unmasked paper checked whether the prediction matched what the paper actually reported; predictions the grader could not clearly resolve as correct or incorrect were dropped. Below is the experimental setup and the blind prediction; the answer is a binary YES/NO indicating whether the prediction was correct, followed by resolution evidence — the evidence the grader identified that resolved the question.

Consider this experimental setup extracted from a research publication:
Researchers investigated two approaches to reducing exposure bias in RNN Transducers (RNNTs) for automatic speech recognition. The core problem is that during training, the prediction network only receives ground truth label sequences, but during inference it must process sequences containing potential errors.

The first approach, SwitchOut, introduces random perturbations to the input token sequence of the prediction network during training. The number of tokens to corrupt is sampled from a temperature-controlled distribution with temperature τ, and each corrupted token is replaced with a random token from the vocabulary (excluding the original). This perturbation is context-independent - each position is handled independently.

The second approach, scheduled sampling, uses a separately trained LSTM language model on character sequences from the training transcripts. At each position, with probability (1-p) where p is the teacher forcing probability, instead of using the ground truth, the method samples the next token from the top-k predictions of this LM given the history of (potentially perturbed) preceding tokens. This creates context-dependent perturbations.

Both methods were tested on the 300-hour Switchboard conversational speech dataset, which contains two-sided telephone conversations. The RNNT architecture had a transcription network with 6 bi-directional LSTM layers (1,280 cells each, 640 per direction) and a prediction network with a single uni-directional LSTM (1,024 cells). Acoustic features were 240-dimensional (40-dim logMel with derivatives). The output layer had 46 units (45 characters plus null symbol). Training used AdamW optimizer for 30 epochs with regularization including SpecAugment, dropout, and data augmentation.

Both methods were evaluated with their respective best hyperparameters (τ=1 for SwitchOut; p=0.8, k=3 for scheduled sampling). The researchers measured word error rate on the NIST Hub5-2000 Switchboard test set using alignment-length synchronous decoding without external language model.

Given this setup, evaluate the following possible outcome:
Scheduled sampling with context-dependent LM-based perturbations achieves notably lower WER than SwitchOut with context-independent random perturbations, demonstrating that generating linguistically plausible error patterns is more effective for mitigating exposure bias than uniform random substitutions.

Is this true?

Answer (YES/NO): NO